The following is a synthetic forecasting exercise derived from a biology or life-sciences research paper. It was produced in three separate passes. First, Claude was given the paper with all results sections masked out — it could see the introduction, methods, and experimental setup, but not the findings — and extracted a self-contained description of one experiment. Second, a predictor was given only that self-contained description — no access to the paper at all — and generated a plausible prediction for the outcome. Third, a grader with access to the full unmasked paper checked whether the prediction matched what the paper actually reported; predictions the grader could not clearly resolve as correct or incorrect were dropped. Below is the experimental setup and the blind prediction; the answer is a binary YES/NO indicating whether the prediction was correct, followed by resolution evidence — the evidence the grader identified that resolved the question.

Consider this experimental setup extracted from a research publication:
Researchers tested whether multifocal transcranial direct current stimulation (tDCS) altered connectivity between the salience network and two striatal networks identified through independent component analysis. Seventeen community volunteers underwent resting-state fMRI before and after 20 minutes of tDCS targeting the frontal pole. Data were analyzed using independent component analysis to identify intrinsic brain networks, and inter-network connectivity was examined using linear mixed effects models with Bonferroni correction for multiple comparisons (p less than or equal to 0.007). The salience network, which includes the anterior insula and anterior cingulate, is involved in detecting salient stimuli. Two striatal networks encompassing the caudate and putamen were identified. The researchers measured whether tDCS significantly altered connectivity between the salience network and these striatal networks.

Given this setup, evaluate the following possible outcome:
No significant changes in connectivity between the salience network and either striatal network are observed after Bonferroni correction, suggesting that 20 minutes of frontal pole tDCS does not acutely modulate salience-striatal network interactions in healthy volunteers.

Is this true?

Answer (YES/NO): YES